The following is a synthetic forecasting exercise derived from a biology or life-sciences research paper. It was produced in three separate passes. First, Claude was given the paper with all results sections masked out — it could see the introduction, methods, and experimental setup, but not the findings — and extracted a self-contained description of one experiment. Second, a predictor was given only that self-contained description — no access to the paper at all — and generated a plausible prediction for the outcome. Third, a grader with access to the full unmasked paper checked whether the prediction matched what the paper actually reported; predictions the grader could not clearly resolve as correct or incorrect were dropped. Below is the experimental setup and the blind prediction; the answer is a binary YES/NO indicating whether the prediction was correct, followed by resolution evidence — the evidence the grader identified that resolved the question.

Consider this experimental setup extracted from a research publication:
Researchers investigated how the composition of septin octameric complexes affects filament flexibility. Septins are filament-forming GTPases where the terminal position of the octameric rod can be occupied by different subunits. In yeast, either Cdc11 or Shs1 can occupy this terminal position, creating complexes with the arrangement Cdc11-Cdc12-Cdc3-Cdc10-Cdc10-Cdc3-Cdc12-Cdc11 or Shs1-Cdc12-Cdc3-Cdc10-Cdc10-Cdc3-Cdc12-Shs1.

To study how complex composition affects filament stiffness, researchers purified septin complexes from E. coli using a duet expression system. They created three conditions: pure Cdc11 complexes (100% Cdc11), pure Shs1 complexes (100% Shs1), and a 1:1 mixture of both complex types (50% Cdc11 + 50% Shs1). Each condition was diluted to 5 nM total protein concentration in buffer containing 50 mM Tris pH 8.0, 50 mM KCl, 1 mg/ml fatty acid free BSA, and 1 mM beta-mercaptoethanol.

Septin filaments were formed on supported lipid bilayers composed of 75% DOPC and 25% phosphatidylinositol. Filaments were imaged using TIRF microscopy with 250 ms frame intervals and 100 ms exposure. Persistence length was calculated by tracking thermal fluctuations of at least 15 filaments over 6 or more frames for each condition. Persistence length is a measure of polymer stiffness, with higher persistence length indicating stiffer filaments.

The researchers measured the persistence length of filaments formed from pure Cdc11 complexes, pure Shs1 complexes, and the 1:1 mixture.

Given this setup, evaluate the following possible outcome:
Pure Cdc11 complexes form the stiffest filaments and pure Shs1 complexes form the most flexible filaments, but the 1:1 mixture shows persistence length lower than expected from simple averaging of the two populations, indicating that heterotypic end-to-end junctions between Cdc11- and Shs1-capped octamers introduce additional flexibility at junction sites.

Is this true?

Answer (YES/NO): NO